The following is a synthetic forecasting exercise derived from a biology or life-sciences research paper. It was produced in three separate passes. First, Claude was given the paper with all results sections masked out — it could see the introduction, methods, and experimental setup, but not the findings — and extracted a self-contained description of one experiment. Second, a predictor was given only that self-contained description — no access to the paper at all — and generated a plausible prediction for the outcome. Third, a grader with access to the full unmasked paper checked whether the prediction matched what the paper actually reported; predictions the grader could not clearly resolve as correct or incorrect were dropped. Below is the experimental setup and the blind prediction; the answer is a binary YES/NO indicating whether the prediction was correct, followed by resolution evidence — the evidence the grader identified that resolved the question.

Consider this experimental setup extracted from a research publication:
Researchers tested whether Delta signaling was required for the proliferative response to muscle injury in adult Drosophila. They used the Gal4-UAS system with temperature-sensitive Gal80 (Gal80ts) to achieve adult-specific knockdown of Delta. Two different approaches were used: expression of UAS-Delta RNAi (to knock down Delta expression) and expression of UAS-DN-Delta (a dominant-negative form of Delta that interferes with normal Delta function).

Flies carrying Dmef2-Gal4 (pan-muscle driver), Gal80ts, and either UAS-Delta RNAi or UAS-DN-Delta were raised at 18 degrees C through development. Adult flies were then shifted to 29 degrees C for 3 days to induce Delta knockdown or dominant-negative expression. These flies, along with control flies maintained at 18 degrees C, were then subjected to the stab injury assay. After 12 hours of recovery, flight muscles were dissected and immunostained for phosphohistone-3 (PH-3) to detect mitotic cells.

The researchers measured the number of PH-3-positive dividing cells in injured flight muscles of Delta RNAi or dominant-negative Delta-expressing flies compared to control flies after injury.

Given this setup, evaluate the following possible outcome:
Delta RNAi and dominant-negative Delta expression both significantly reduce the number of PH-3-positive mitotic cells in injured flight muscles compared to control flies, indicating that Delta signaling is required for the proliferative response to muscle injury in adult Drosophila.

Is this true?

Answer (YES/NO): YES